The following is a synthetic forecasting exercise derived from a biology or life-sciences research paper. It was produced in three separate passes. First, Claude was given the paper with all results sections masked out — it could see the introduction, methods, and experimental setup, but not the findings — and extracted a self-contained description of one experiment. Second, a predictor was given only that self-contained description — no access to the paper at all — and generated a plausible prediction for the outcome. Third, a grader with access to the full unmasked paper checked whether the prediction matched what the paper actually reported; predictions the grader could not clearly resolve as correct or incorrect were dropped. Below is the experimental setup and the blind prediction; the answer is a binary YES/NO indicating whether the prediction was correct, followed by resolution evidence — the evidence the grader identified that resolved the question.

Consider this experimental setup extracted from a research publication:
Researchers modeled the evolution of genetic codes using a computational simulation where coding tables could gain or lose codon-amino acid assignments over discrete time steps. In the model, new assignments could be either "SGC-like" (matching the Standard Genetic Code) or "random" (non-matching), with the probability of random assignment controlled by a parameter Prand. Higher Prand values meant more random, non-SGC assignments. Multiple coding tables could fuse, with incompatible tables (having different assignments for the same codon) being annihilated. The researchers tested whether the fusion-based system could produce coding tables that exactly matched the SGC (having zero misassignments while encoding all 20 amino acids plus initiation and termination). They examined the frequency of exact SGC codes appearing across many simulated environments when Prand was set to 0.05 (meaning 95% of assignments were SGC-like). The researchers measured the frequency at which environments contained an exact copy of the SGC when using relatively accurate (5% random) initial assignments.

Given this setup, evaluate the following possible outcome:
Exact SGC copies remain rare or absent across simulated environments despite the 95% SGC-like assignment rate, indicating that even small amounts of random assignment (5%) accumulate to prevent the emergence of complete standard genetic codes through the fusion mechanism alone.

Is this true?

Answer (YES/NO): NO